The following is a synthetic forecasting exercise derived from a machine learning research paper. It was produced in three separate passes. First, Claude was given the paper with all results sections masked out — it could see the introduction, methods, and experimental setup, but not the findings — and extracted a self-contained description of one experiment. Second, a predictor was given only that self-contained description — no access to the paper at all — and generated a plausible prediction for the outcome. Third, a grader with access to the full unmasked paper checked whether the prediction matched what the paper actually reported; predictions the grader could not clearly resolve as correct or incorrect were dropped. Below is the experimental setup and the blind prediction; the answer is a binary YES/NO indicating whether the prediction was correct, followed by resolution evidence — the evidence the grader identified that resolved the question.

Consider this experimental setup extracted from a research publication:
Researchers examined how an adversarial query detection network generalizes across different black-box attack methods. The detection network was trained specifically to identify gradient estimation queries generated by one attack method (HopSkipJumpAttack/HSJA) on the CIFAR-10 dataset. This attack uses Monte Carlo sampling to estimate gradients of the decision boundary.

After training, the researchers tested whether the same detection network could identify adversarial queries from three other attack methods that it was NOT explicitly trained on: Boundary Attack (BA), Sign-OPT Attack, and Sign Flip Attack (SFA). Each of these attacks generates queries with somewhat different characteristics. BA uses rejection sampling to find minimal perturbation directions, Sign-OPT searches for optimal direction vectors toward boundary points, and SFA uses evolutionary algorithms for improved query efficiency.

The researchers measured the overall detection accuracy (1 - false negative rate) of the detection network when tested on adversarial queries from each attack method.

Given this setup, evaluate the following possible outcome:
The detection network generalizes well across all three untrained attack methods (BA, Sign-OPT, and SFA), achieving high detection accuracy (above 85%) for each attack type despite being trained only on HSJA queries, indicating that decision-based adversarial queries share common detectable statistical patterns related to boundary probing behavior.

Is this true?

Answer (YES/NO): YES